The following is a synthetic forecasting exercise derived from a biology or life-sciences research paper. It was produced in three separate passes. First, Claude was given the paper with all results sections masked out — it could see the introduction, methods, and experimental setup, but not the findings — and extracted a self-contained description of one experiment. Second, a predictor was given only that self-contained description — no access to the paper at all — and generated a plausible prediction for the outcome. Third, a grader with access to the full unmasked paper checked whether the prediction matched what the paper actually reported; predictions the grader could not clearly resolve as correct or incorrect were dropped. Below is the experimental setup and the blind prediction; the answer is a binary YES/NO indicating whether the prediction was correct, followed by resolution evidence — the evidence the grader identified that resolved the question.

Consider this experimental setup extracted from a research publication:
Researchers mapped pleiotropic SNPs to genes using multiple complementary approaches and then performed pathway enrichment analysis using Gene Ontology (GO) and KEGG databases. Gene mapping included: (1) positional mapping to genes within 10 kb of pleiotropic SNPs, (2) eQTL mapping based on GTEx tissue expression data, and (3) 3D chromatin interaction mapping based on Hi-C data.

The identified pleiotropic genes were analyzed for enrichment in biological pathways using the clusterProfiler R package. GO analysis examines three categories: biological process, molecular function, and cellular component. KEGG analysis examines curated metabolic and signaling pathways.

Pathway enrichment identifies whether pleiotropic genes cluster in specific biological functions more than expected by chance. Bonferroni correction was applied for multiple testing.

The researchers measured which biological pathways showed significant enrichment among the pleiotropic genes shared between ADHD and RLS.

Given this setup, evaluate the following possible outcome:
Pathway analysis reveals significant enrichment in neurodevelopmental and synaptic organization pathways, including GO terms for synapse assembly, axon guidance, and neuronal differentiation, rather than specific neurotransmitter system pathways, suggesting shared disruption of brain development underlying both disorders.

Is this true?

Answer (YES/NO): NO